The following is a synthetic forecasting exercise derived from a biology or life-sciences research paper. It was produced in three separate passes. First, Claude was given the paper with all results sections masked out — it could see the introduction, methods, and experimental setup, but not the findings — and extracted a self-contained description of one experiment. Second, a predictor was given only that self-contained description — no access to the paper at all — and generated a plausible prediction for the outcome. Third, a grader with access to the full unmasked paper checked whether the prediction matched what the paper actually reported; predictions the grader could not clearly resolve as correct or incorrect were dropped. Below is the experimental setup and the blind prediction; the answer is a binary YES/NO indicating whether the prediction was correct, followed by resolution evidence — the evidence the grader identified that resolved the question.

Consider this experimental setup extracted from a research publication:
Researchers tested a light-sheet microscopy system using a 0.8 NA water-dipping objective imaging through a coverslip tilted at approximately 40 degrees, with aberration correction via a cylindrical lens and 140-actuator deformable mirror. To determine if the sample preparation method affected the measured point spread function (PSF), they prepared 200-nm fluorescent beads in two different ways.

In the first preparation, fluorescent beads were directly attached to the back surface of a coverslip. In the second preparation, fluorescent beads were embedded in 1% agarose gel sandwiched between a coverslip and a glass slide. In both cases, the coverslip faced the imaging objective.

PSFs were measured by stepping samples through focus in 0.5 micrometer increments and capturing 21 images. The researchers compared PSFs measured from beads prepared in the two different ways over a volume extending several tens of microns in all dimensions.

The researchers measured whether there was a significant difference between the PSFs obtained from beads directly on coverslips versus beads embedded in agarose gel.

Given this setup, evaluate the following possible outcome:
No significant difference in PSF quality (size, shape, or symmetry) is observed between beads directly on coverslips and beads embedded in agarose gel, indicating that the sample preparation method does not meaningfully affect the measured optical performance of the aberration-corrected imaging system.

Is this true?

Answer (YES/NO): YES